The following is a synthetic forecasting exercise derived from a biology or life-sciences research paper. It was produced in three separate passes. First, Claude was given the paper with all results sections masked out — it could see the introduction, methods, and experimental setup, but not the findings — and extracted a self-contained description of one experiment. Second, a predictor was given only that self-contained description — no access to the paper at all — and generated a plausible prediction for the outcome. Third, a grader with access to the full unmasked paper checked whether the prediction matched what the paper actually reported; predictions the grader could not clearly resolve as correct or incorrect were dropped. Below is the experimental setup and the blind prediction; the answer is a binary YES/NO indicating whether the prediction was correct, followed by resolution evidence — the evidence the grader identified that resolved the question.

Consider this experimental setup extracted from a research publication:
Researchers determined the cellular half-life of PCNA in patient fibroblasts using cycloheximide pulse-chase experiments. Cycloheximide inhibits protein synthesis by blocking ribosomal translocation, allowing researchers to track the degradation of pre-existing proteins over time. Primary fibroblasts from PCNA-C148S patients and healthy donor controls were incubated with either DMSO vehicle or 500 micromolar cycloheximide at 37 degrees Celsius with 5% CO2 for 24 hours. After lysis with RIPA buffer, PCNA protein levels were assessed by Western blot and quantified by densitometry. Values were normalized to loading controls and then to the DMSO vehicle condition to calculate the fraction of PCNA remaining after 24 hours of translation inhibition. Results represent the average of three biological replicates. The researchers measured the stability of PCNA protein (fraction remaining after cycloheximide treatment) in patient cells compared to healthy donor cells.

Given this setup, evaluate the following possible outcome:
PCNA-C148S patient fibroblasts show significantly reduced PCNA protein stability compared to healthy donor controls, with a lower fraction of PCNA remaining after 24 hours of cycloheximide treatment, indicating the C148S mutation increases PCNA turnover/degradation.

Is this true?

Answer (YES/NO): YES